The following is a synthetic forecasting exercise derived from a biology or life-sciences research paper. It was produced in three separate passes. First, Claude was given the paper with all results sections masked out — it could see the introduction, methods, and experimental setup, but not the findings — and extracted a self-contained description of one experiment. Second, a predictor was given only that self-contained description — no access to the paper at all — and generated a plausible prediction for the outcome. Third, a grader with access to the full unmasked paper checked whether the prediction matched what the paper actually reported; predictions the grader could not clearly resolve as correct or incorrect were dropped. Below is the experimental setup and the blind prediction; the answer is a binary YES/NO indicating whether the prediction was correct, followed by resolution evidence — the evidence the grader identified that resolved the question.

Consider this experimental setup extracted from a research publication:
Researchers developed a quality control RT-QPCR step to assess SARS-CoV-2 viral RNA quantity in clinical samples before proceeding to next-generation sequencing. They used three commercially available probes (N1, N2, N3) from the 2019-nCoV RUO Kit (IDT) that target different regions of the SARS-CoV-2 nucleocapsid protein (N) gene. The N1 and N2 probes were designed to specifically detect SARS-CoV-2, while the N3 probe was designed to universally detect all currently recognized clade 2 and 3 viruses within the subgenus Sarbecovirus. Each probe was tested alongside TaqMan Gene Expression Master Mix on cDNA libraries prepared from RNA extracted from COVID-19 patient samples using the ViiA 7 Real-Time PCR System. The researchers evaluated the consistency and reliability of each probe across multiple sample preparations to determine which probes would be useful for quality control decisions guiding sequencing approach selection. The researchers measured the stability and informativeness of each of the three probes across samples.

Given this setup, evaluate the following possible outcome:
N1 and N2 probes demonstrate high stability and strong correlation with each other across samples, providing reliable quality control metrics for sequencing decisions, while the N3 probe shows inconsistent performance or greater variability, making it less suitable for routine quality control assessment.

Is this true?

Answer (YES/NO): NO